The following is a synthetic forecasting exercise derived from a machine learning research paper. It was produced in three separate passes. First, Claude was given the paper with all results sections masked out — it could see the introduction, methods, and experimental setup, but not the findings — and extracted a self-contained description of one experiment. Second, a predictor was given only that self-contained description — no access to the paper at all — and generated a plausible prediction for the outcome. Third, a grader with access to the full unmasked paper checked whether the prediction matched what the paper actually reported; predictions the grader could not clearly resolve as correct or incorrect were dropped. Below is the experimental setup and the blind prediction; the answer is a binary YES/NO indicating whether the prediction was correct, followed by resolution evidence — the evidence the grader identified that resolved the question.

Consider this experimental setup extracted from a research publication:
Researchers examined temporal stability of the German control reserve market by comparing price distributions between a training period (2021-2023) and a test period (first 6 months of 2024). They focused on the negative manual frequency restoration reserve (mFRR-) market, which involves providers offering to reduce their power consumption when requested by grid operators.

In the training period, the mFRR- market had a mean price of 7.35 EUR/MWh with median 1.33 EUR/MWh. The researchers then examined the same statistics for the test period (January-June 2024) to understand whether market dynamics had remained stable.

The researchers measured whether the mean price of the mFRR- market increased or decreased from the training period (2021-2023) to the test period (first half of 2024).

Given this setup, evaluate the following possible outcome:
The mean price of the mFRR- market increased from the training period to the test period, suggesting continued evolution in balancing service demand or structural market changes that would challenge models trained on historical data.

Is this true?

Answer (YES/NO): YES